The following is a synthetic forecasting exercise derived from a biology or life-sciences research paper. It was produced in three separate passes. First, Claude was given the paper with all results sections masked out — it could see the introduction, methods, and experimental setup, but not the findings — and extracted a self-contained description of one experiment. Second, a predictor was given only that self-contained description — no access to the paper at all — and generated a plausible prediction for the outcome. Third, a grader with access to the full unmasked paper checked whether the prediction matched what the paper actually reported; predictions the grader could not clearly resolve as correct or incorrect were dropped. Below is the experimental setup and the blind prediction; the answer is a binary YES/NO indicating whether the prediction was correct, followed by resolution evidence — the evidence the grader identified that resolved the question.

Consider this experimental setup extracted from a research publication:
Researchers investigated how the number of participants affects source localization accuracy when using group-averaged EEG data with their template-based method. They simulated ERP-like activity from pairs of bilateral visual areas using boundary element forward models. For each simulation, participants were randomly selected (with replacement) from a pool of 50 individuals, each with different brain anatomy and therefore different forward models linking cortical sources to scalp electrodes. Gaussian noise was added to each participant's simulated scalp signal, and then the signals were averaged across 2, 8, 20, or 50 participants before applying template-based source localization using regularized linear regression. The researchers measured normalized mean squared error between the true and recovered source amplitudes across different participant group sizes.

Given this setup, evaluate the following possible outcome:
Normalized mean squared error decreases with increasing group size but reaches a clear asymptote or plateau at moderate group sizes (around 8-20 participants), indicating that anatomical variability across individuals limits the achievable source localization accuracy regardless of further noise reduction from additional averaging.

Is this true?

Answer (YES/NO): NO